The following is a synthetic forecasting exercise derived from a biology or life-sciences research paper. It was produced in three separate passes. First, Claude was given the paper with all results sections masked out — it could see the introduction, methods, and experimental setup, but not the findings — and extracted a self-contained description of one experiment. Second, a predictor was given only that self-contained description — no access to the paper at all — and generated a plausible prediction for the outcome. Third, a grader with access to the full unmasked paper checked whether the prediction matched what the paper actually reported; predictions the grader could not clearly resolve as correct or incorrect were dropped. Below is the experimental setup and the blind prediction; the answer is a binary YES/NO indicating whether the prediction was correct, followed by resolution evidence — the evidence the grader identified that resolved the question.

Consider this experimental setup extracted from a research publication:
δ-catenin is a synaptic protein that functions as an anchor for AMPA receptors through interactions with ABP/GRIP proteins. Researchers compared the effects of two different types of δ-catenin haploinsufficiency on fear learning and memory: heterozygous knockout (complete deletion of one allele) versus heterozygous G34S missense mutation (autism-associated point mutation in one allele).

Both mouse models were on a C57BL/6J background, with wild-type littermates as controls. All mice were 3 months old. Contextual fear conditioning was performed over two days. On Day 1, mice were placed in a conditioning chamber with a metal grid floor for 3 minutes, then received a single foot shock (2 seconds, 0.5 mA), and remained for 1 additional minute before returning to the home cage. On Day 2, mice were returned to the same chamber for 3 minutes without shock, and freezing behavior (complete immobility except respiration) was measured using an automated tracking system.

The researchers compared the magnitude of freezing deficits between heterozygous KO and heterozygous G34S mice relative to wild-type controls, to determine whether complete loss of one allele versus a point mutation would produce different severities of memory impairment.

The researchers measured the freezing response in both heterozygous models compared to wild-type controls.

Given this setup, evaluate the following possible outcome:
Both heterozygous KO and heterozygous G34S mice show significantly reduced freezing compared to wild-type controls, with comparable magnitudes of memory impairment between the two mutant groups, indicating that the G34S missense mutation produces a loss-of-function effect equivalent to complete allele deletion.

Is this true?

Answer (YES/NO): YES